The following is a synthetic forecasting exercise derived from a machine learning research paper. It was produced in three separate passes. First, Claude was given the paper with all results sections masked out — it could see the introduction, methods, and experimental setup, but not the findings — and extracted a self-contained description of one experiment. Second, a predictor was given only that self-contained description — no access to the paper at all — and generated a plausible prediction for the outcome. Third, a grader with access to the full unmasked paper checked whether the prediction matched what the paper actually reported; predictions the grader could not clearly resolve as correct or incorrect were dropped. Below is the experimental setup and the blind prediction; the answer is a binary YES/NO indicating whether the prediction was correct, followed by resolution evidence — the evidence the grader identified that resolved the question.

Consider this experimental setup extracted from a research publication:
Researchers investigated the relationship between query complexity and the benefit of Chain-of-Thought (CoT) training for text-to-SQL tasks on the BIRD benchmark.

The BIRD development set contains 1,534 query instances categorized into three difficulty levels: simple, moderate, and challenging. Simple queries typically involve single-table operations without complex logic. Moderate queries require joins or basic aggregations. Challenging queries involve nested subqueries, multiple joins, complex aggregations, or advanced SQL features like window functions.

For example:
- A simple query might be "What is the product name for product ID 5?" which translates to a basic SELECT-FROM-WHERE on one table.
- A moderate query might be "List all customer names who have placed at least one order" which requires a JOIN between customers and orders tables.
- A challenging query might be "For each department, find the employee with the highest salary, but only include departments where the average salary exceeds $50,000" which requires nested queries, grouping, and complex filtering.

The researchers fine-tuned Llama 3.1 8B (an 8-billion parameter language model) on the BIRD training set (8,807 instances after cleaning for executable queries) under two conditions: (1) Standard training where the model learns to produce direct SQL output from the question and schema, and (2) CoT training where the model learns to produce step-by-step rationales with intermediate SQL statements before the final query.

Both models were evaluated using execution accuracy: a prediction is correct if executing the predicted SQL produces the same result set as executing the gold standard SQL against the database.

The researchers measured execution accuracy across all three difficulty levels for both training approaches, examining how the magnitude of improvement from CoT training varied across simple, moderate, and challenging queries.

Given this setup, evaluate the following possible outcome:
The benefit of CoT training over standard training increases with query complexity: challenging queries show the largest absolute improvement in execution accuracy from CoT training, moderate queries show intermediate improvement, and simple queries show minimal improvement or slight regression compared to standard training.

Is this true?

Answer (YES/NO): YES